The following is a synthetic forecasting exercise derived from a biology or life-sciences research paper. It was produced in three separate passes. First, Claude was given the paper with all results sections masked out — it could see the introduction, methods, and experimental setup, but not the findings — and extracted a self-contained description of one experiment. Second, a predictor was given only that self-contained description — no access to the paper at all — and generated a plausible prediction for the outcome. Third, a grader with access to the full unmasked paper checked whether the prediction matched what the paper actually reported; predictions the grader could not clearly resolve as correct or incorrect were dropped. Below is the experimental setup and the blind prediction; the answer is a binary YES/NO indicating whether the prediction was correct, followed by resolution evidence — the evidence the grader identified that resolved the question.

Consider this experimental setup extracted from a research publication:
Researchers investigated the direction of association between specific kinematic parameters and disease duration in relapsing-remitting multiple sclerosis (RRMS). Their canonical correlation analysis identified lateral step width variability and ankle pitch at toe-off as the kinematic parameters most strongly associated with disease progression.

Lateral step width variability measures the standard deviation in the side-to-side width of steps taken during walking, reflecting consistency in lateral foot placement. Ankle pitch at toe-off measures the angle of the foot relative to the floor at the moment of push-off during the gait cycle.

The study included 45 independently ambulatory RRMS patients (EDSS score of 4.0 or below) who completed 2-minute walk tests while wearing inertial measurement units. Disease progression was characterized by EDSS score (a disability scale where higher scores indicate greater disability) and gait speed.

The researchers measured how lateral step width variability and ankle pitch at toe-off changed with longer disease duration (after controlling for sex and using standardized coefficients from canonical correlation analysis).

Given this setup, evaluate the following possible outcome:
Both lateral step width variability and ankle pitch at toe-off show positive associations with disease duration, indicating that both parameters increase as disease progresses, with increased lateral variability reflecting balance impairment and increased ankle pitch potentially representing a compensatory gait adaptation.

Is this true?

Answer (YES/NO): NO